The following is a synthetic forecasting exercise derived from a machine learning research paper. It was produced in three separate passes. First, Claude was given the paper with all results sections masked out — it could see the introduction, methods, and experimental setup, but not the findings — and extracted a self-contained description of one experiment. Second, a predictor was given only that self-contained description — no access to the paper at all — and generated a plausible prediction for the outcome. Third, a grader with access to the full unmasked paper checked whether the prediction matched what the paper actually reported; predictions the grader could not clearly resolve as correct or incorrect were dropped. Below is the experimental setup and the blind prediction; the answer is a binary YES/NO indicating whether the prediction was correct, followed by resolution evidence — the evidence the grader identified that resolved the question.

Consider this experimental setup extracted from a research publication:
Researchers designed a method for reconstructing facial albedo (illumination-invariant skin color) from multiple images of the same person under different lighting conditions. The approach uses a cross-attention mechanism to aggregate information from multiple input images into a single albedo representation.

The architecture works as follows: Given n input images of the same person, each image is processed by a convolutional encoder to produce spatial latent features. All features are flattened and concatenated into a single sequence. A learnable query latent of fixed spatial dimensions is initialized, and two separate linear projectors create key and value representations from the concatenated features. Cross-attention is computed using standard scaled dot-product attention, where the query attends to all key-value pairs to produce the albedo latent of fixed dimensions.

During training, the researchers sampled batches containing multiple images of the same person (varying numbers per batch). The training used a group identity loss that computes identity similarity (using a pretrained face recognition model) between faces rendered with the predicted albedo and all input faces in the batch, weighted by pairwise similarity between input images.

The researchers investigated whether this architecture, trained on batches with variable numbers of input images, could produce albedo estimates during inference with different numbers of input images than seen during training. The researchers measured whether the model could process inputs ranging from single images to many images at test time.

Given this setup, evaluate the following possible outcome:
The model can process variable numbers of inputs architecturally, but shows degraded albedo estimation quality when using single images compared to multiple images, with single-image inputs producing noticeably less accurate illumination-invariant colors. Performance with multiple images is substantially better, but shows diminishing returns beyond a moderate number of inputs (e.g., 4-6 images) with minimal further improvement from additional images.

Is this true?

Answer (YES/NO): NO